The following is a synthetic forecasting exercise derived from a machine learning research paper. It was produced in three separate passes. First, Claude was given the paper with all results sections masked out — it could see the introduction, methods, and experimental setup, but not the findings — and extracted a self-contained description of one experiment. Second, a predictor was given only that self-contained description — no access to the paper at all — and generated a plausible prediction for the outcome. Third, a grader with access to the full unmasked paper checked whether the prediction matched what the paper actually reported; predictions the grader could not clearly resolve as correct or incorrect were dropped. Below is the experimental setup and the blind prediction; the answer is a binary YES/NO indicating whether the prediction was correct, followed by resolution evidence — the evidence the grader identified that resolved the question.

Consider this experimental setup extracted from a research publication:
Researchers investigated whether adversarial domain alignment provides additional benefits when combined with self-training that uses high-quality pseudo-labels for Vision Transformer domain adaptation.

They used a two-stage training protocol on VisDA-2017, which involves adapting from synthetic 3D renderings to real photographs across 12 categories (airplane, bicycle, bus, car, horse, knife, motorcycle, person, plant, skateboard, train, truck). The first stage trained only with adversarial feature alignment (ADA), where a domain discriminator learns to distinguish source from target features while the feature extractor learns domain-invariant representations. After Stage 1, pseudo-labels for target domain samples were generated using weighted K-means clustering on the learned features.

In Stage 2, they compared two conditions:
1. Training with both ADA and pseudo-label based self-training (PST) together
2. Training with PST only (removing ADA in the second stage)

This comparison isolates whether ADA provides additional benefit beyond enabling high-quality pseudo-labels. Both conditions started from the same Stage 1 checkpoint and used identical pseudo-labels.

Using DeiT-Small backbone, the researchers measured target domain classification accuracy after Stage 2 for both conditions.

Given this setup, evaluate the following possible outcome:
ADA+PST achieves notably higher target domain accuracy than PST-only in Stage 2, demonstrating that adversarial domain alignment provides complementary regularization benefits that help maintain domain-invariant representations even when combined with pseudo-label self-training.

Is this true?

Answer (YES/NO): NO